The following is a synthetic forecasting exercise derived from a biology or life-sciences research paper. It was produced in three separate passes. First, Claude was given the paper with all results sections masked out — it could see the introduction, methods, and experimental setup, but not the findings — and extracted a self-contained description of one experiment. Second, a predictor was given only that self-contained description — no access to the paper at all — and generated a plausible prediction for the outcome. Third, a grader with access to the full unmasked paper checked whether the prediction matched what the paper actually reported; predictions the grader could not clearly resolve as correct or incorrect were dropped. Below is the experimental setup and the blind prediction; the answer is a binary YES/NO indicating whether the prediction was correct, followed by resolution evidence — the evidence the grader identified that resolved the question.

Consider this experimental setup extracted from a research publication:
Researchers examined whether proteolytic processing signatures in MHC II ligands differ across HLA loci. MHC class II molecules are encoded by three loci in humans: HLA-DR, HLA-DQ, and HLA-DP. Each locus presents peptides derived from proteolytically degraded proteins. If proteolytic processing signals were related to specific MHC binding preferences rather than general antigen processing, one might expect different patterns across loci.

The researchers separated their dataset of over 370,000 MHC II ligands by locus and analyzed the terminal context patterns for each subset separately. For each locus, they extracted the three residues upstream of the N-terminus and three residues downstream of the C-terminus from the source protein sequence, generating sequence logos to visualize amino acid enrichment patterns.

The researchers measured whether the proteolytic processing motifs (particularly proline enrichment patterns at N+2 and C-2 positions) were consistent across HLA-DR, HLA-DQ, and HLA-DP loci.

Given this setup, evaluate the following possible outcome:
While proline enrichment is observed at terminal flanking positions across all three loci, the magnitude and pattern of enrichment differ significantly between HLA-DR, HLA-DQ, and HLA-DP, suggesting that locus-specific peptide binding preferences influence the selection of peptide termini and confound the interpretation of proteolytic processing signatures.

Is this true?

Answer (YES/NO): NO